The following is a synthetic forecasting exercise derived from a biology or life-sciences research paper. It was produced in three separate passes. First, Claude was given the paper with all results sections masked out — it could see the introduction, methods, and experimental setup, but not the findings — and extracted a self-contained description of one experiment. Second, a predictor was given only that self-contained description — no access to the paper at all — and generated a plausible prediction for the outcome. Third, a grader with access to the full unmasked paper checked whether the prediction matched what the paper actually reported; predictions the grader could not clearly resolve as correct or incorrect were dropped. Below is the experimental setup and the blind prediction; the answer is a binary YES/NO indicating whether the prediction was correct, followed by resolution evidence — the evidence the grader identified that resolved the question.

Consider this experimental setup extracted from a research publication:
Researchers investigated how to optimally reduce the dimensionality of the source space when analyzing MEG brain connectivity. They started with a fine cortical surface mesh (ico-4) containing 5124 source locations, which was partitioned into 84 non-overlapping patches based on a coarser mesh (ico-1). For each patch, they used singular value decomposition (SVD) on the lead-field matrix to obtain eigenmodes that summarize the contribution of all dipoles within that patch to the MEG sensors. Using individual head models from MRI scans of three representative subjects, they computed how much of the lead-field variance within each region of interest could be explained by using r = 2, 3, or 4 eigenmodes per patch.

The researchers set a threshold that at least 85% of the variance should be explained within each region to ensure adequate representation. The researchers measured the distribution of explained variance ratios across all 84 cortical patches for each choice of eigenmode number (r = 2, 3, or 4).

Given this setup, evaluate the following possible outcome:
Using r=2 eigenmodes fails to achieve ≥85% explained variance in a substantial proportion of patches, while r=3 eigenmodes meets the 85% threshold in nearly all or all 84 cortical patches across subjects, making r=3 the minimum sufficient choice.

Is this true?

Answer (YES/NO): NO